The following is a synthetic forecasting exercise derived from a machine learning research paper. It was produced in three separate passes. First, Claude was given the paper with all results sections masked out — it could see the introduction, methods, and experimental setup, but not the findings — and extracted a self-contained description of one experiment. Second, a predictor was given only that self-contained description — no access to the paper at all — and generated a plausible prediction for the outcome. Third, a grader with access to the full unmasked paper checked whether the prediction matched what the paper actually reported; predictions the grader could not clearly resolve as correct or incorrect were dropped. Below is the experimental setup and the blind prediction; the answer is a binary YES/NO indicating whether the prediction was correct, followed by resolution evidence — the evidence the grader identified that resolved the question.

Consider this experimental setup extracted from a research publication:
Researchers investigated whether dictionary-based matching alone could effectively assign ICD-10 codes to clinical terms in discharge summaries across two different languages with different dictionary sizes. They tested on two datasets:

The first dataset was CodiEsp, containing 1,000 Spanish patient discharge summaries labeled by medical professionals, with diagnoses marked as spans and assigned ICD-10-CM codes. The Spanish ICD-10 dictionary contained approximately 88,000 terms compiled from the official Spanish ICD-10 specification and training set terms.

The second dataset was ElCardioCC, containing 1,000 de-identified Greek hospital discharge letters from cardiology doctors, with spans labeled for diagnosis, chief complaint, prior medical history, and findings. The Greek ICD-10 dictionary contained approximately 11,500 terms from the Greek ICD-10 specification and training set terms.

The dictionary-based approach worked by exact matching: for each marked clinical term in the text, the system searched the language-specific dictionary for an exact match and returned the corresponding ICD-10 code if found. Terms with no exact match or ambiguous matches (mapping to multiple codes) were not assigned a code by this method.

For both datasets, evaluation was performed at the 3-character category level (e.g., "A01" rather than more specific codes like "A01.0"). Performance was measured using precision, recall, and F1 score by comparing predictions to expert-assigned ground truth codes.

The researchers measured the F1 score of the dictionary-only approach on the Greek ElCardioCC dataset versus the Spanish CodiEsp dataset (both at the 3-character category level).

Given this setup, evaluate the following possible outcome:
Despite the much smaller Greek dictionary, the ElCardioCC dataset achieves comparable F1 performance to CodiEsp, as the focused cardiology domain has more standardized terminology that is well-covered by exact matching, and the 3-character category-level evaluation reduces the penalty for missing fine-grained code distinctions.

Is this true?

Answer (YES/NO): NO